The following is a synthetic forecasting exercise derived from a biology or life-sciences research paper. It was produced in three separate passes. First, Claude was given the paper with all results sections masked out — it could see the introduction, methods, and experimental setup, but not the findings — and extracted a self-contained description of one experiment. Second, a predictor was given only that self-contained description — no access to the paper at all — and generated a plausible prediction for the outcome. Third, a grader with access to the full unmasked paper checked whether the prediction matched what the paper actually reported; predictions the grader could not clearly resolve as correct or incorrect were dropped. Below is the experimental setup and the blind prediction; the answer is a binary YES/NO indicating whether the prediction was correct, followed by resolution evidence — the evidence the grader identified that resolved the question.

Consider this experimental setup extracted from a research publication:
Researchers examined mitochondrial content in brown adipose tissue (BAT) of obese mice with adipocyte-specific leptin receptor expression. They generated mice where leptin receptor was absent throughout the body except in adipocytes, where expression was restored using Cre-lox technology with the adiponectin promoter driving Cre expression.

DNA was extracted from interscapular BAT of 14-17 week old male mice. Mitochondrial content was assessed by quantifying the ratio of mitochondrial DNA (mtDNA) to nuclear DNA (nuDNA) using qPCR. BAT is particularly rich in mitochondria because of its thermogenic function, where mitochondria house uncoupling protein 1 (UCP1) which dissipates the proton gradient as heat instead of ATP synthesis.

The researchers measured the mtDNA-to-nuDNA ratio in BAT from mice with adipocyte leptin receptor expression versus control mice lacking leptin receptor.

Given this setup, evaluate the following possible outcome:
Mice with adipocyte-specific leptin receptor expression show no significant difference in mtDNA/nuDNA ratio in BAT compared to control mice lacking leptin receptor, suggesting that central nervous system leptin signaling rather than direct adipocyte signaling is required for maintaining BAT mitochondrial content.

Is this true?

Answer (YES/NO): NO